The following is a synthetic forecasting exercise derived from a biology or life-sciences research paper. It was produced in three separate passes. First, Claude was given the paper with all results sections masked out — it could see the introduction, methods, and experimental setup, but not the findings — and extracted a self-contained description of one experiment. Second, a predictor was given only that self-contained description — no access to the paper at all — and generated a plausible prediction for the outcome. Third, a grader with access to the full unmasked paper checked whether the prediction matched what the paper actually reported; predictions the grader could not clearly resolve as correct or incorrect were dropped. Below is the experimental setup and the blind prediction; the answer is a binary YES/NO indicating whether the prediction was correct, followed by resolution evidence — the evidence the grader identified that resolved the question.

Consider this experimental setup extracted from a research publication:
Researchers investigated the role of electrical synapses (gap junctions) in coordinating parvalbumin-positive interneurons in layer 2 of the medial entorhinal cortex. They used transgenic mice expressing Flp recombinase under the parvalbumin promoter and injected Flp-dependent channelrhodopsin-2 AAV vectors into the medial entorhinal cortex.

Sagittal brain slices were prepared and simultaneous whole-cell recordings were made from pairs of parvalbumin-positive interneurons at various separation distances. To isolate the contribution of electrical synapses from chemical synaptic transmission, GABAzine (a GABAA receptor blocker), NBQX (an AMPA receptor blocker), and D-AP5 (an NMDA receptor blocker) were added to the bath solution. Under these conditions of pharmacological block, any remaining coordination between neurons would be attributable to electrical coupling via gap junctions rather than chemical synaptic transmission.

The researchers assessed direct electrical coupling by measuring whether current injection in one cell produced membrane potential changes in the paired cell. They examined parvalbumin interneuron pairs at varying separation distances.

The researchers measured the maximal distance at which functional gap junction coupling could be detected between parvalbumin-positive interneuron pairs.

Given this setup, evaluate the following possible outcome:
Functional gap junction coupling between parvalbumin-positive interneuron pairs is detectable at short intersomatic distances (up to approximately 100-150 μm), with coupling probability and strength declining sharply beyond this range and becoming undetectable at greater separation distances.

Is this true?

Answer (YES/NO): YES